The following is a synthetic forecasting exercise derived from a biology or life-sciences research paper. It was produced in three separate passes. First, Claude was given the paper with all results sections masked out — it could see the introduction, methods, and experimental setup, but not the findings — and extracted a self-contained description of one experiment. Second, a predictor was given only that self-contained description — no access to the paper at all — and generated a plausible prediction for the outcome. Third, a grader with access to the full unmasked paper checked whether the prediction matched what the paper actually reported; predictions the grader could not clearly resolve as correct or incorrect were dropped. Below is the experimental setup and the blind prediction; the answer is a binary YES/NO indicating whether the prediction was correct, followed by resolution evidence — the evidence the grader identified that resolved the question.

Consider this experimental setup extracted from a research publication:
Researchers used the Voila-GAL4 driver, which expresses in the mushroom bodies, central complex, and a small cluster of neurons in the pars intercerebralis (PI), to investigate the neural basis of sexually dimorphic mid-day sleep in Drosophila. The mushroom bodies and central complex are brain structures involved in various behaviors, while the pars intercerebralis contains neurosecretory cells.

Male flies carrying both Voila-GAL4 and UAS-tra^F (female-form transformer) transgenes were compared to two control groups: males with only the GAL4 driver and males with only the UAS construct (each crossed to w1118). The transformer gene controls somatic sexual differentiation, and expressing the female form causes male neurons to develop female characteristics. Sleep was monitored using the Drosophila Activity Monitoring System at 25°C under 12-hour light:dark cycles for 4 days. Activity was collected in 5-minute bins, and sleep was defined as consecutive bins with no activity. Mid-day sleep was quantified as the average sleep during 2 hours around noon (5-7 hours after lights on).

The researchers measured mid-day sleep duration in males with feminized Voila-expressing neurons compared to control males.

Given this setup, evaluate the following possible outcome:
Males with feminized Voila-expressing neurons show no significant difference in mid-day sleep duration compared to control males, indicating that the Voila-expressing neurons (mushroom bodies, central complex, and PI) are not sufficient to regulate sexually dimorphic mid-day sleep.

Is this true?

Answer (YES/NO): YES